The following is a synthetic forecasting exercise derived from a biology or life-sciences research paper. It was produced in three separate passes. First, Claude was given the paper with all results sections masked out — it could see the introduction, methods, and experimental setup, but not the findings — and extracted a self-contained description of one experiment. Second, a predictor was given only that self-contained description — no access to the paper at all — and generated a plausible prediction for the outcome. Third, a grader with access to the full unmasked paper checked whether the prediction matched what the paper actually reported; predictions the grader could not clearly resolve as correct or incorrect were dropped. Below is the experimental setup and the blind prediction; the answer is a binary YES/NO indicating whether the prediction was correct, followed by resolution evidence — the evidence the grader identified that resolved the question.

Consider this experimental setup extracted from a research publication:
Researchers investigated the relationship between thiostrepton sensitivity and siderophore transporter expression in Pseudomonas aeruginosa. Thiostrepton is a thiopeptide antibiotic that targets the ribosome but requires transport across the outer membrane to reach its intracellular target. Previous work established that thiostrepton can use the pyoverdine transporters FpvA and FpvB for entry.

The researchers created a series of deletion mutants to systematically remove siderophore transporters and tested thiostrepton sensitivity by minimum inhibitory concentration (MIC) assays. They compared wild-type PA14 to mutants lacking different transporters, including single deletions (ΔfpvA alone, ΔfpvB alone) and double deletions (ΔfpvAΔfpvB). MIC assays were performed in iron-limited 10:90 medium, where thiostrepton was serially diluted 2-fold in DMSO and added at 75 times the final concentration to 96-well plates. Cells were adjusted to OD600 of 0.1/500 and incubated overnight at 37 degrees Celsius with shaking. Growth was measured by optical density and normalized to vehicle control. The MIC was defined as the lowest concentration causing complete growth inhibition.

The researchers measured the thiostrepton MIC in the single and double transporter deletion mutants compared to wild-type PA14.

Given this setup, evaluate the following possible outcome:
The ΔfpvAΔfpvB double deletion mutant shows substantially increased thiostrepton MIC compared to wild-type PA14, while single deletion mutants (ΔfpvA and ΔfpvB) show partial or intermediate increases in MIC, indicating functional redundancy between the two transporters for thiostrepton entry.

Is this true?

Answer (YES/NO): NO